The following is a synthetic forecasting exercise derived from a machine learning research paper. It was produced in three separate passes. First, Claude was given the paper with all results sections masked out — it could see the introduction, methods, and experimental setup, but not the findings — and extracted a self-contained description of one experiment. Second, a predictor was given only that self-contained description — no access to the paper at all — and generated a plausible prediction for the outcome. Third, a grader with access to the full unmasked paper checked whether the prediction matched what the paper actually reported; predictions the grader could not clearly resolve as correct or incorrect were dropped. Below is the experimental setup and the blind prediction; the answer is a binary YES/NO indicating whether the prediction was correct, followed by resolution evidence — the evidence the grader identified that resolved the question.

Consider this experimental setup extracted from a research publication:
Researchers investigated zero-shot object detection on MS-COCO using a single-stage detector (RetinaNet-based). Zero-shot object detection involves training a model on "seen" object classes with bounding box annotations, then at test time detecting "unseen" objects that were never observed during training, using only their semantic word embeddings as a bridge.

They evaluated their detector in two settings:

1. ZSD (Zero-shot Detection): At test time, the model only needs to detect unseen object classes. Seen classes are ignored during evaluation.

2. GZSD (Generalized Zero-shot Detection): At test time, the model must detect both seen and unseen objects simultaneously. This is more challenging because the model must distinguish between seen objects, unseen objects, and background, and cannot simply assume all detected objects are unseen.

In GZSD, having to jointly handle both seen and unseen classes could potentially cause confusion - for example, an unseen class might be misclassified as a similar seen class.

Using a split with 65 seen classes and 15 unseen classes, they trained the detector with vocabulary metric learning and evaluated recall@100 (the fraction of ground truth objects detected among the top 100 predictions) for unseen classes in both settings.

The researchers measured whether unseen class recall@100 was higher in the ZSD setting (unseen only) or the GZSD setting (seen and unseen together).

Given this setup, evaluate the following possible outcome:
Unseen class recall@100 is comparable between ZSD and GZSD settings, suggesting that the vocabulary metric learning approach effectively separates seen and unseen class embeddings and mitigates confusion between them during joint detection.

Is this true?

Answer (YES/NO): YES